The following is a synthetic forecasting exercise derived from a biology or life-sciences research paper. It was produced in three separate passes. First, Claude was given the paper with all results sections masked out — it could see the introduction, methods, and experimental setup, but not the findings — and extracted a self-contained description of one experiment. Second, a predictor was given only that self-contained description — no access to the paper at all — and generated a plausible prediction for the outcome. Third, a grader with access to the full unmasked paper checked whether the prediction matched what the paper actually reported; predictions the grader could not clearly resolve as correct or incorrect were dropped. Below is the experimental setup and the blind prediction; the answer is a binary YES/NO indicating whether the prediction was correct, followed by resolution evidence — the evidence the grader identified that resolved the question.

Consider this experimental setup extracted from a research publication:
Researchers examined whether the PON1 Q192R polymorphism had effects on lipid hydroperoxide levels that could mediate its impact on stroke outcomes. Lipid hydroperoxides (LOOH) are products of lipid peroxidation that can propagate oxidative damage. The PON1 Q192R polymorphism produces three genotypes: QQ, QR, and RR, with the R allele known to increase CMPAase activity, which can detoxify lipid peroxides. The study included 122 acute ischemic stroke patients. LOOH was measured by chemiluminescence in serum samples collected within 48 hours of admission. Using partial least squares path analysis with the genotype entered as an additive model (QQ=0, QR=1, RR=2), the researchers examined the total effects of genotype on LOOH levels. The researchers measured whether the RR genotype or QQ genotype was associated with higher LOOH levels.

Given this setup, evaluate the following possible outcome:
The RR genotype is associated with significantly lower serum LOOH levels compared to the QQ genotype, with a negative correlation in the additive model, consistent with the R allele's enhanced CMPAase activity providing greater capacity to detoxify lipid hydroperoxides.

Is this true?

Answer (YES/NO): YES